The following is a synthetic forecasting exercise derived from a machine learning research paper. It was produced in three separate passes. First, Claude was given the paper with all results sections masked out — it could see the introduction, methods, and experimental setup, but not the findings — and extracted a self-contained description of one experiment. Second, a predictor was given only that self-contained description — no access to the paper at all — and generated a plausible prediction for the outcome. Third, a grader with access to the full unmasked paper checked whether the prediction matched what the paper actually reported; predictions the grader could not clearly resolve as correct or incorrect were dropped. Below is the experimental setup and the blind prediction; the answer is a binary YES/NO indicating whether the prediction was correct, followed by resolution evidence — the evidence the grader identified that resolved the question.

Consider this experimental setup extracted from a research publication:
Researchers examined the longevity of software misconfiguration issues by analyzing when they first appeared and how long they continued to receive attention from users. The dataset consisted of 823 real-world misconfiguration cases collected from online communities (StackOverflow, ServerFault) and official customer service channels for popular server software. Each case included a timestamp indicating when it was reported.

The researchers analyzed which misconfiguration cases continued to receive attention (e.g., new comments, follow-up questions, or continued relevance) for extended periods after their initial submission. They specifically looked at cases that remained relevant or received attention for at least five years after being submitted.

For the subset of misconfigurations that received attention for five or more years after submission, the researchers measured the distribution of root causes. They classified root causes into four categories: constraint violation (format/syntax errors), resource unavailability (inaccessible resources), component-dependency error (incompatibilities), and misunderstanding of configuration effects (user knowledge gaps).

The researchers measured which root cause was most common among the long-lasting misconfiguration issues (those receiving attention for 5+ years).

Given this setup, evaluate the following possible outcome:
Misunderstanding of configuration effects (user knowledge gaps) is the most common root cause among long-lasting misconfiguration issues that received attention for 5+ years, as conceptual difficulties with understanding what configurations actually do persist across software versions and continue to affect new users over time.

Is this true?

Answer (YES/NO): YES